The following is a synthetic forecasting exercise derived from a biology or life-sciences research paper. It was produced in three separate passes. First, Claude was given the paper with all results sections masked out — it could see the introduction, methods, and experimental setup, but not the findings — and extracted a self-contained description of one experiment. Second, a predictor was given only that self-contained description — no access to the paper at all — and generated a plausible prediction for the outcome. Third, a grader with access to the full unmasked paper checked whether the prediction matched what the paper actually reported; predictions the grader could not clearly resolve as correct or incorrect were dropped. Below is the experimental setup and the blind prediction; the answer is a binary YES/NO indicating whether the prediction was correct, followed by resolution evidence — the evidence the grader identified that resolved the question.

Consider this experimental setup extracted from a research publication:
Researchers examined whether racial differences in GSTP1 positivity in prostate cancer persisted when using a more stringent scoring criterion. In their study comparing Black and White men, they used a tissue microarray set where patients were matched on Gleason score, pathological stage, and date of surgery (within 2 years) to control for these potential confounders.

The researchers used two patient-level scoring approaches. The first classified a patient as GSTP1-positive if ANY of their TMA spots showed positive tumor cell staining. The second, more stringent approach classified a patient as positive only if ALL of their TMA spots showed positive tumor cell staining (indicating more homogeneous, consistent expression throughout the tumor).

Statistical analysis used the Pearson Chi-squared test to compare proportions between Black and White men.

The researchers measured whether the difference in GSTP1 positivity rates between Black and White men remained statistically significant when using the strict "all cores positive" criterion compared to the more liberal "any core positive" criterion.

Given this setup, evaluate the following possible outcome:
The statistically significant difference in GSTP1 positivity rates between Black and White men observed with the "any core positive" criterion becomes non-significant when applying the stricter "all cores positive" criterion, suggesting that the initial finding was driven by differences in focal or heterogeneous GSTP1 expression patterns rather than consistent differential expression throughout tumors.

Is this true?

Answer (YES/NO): NO